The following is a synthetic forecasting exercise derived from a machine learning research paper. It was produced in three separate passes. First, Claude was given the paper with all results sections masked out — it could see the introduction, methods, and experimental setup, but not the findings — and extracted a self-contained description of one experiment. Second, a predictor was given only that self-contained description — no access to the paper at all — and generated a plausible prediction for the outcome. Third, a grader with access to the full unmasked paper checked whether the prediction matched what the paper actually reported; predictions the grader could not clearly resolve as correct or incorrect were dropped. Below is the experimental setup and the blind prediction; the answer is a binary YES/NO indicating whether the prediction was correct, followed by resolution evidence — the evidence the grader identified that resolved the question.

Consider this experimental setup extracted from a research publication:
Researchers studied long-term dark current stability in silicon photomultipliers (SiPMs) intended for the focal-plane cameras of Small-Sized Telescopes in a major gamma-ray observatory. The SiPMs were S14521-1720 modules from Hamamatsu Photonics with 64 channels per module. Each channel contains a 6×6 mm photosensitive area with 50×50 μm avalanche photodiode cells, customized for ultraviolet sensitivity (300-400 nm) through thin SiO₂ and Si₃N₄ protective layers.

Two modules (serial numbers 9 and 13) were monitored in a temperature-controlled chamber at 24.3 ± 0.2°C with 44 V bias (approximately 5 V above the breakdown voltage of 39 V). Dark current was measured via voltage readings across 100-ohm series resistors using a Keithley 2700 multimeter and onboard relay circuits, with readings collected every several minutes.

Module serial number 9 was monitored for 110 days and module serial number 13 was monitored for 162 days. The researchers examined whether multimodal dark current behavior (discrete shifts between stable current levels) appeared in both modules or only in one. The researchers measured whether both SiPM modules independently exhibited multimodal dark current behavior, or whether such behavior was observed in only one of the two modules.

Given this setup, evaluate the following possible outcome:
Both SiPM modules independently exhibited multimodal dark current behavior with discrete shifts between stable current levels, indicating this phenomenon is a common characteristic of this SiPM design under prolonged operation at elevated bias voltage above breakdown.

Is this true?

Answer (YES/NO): YES